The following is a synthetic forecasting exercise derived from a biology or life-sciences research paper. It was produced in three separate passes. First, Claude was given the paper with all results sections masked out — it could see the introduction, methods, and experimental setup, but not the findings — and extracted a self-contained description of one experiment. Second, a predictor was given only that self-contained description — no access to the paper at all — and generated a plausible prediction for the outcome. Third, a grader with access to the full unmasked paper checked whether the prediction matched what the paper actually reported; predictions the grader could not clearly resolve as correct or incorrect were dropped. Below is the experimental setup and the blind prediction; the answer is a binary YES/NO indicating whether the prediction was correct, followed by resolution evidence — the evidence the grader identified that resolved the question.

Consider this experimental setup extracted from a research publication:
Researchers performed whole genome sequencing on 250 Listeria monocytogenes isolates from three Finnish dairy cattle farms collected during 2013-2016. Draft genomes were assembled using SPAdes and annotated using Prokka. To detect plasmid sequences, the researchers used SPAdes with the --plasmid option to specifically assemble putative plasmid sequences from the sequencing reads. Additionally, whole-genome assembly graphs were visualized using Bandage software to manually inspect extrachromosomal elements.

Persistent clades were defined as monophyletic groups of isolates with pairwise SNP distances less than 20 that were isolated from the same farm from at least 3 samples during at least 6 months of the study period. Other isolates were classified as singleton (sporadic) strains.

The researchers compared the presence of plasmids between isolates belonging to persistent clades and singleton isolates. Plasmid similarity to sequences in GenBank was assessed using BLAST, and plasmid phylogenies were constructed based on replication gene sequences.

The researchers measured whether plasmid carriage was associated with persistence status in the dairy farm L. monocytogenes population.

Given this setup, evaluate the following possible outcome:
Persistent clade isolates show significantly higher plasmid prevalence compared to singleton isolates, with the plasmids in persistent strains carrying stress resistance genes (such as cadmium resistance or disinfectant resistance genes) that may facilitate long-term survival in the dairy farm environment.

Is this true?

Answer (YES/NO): NO